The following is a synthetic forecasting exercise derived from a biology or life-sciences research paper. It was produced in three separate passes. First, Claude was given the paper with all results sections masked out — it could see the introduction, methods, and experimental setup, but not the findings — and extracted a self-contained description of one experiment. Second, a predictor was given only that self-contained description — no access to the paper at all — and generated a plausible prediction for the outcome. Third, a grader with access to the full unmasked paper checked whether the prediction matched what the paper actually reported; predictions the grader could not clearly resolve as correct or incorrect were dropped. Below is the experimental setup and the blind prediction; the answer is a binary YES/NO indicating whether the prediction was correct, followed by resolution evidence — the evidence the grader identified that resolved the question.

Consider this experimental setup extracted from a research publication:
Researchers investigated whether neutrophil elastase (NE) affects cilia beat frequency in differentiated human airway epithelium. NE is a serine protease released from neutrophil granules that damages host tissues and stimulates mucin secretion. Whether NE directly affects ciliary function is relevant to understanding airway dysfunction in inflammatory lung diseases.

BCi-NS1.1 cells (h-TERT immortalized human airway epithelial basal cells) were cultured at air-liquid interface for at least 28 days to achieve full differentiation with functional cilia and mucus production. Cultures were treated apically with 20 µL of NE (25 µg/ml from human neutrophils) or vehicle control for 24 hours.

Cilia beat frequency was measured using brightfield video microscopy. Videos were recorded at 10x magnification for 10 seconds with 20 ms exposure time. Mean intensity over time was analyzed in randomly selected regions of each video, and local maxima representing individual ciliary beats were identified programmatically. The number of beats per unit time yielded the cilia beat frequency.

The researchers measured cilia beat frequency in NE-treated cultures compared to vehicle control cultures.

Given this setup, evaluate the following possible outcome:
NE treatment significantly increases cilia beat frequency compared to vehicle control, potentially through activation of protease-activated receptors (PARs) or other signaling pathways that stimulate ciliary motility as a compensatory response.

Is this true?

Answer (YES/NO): NO